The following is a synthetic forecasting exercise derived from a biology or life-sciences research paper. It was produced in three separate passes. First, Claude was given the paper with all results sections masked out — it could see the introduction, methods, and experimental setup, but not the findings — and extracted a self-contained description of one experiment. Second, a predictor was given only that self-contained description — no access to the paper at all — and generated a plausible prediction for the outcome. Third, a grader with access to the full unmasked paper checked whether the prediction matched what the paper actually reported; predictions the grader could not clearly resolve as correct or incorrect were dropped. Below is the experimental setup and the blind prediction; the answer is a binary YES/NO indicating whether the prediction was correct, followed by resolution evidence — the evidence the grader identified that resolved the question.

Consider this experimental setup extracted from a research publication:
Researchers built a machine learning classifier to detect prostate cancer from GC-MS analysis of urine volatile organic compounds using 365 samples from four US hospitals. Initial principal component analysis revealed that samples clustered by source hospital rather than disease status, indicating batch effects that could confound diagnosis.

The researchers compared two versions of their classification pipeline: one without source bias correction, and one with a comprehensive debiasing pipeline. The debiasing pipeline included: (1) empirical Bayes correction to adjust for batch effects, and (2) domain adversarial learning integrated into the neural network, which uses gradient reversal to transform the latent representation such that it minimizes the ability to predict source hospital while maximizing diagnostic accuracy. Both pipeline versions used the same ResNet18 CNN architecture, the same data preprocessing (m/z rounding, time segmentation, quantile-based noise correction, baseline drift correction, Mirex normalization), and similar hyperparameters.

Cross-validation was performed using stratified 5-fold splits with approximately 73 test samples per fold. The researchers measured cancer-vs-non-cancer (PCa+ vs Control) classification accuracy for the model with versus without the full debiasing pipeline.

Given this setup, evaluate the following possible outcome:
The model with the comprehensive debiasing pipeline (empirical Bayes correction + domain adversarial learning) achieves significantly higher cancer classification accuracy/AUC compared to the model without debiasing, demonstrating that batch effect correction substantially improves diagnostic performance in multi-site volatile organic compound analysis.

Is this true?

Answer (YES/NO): NO